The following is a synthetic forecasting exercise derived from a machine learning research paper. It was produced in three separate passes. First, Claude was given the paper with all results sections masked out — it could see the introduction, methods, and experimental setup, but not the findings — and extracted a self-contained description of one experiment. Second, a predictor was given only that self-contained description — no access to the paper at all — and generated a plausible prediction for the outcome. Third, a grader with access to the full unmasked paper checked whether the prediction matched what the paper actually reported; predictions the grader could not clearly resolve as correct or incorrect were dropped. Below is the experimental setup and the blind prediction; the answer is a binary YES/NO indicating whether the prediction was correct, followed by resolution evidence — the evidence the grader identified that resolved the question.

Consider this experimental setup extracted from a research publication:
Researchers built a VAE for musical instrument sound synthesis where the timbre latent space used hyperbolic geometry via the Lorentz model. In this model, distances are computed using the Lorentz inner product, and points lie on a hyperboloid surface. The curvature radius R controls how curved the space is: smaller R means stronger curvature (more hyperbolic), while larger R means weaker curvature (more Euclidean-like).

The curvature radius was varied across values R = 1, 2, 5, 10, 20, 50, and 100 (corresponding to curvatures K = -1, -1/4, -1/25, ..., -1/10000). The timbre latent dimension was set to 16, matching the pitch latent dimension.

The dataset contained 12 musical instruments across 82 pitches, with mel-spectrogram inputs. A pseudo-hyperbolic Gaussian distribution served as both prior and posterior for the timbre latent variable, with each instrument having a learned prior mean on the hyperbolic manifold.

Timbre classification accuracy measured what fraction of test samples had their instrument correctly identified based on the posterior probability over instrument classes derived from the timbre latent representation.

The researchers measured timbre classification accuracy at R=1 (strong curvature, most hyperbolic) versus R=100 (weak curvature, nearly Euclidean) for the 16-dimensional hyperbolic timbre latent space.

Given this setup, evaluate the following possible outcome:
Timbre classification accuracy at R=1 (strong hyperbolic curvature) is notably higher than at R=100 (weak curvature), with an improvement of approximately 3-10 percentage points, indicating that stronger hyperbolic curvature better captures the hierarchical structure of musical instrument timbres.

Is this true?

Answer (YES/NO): NO